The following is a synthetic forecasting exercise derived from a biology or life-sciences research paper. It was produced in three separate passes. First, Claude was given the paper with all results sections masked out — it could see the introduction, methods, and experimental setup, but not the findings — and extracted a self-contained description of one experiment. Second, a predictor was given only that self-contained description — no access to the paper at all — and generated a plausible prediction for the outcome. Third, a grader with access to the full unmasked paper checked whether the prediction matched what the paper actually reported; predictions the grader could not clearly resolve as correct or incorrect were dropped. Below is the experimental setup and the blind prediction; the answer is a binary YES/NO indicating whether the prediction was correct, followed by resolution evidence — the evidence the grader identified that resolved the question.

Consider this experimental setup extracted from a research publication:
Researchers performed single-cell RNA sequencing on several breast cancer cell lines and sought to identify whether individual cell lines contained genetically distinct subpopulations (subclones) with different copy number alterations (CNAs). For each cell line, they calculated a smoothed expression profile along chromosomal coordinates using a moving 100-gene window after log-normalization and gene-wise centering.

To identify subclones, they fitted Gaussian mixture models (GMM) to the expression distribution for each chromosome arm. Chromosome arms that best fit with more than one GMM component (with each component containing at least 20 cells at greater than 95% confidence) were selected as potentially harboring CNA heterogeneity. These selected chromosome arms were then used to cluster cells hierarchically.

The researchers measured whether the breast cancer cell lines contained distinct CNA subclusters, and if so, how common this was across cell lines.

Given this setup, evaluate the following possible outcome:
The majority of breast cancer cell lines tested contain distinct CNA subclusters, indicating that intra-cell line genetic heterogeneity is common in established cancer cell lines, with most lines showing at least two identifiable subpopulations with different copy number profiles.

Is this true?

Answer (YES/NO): YES